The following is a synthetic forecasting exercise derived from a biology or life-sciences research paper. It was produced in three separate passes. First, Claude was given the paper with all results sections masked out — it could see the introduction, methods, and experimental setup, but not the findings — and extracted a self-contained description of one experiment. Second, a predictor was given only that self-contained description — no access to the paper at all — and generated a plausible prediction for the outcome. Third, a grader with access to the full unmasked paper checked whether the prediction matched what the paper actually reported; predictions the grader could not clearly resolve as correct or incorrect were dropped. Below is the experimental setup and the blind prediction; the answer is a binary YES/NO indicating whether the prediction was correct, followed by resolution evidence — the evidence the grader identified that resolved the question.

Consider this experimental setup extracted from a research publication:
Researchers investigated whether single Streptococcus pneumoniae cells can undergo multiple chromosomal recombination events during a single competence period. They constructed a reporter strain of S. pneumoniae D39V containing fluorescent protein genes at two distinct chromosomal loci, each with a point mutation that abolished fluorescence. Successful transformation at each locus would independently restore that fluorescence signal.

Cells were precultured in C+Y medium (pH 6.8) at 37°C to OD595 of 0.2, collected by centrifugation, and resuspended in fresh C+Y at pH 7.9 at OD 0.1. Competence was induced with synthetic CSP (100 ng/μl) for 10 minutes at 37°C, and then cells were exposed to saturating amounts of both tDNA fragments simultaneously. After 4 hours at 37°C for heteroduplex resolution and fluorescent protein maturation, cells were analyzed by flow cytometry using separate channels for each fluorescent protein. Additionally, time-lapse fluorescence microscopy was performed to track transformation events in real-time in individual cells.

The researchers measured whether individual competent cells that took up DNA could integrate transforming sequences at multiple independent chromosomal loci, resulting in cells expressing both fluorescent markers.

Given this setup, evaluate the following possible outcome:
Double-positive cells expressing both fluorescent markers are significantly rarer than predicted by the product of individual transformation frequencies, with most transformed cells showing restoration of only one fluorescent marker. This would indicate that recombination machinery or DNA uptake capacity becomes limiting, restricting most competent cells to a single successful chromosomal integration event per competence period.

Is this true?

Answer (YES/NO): NO